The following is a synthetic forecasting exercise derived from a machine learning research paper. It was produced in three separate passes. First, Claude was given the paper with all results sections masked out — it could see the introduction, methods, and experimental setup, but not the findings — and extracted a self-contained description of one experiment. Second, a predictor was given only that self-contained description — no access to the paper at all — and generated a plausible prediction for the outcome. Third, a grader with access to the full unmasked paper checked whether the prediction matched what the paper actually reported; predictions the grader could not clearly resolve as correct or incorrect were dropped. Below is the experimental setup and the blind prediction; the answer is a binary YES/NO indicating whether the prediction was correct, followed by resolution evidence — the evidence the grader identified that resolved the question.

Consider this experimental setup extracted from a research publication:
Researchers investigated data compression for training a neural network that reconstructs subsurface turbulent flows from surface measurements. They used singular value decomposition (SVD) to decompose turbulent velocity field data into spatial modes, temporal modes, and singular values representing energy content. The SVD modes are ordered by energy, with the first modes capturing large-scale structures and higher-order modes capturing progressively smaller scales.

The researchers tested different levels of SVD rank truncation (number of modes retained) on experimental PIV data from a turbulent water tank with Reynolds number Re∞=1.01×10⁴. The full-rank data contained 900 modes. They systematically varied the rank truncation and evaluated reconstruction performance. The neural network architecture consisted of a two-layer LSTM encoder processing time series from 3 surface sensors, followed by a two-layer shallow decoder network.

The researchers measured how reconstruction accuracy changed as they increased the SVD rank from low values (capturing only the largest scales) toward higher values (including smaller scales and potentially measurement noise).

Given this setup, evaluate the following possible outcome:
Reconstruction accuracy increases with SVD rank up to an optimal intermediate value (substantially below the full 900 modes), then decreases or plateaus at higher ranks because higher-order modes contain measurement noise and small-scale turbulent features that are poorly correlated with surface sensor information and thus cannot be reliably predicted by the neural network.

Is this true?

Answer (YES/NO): YES